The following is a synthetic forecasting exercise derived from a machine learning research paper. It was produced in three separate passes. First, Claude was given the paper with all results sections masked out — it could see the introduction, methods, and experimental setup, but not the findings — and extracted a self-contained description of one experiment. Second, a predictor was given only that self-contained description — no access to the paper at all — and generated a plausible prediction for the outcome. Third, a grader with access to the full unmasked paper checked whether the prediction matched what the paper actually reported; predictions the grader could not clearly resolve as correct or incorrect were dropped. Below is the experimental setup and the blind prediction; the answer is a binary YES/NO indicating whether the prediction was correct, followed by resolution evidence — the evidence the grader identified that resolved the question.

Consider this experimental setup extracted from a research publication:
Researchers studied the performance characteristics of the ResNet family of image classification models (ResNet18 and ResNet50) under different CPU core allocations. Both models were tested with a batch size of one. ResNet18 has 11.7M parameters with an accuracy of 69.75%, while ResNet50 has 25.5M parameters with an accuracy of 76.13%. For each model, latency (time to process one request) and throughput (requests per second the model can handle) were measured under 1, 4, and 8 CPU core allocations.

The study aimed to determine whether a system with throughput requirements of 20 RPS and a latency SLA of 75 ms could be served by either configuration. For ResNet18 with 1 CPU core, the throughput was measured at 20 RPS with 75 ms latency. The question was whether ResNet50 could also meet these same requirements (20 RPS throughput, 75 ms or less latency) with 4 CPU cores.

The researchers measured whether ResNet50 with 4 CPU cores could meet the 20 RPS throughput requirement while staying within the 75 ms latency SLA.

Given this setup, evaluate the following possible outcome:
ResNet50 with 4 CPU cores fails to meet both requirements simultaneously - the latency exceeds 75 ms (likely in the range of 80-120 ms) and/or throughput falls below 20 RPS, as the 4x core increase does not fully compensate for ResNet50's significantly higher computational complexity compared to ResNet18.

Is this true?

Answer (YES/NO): NO